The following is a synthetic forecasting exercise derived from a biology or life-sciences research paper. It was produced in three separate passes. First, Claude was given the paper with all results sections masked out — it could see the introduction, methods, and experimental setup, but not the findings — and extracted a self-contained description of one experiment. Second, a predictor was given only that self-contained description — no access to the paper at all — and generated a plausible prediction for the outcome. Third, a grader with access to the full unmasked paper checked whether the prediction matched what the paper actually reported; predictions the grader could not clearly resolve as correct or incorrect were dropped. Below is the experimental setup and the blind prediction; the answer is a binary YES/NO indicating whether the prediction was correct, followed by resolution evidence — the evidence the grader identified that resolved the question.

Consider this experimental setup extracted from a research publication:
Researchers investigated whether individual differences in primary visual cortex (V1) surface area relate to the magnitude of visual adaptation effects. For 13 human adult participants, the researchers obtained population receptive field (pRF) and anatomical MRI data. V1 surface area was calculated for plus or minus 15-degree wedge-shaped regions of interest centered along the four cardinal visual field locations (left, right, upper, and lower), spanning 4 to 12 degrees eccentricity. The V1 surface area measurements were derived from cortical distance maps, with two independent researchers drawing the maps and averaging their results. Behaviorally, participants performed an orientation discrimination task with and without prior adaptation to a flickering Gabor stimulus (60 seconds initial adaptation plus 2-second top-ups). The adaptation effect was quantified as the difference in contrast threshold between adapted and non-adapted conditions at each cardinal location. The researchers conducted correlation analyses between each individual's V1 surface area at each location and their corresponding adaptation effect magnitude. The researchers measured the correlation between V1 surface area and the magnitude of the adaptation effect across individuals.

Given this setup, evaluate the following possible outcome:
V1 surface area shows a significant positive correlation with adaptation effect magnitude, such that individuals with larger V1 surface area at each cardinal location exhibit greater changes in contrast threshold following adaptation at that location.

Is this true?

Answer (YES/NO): NO